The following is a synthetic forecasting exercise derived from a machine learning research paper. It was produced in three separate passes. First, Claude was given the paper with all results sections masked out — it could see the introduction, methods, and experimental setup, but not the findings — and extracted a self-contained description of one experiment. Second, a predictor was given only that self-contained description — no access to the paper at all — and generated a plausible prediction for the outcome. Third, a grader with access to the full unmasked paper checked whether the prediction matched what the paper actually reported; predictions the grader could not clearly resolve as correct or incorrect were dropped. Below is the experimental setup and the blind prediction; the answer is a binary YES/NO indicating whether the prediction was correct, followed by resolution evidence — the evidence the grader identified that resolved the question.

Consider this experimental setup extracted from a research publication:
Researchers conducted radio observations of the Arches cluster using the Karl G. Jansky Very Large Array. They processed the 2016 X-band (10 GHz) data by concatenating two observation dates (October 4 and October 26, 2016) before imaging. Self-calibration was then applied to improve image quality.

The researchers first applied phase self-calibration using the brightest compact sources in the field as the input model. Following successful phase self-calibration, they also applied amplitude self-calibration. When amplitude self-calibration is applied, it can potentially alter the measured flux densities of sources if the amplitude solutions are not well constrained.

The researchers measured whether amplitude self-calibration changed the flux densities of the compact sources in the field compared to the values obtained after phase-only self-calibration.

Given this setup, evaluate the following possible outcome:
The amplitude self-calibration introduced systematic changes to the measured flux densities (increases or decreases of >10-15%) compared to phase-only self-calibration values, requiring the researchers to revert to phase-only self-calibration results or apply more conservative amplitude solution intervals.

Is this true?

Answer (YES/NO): NO